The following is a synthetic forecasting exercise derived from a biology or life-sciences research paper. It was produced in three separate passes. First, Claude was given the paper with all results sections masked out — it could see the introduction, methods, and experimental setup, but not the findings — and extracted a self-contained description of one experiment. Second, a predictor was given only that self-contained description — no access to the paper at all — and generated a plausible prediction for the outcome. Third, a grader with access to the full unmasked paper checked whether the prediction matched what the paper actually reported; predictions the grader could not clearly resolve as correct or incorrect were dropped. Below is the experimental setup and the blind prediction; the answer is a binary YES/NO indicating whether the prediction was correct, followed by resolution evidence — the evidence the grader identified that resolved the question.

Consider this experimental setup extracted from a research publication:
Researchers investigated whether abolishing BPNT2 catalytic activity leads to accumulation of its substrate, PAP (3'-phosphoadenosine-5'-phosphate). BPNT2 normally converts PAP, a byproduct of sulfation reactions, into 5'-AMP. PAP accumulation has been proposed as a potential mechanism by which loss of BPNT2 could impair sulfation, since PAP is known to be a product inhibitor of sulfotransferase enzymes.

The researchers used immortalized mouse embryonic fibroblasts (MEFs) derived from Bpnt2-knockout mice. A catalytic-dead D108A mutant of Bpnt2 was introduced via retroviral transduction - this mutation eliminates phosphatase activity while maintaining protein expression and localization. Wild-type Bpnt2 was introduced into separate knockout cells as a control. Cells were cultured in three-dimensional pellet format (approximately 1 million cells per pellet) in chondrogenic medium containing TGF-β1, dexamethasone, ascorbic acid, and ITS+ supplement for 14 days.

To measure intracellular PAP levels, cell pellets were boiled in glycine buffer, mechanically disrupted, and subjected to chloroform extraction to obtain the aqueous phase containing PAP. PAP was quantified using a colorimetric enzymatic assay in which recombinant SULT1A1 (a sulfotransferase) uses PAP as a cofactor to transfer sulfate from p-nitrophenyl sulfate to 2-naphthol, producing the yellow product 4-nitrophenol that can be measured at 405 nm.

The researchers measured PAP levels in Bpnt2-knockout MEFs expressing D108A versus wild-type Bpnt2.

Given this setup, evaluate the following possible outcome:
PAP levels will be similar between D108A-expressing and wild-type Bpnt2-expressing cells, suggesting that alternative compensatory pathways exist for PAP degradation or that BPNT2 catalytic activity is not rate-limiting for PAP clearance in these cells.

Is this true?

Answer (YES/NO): YES